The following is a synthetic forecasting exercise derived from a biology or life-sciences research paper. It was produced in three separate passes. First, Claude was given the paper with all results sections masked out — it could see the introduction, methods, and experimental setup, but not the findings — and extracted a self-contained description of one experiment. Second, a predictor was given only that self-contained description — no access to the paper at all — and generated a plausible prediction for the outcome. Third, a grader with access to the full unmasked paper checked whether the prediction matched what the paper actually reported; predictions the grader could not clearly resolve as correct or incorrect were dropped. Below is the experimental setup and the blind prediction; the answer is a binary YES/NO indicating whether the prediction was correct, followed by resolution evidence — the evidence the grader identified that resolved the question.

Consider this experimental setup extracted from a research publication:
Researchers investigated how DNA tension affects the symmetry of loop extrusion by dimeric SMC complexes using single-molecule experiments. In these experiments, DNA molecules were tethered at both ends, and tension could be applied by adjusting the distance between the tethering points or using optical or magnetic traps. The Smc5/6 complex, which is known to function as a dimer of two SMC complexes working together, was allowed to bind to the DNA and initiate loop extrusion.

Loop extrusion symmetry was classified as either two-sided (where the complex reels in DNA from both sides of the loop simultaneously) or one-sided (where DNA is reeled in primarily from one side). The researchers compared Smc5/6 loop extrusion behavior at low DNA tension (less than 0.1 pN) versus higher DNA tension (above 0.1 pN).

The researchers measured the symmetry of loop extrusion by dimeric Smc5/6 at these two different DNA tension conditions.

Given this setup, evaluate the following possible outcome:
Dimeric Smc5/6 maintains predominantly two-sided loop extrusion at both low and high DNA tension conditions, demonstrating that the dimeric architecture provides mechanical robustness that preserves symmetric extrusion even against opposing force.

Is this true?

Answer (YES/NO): NO